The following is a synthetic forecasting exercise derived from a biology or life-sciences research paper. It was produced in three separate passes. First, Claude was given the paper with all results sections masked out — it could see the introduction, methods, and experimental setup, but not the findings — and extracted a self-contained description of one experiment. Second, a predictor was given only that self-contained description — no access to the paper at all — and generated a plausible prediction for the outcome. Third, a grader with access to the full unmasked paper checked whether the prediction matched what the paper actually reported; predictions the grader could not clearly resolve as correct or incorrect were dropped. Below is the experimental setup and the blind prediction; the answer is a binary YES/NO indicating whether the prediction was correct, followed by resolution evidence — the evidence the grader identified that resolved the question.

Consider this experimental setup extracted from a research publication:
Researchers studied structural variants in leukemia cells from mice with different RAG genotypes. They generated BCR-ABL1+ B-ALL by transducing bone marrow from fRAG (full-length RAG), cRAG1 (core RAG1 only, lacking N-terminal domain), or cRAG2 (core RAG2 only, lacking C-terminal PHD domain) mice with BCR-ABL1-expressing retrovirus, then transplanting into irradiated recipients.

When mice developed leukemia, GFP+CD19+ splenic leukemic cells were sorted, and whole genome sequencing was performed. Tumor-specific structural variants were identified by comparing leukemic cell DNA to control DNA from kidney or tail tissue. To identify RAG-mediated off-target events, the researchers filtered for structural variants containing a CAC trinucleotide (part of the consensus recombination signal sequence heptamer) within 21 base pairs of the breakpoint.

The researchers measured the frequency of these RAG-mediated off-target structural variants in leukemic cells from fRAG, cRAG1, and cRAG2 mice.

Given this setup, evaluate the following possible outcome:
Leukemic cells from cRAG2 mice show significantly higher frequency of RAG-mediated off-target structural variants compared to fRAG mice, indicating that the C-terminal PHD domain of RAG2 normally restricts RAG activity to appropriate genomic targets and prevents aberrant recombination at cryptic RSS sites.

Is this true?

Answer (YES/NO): NO